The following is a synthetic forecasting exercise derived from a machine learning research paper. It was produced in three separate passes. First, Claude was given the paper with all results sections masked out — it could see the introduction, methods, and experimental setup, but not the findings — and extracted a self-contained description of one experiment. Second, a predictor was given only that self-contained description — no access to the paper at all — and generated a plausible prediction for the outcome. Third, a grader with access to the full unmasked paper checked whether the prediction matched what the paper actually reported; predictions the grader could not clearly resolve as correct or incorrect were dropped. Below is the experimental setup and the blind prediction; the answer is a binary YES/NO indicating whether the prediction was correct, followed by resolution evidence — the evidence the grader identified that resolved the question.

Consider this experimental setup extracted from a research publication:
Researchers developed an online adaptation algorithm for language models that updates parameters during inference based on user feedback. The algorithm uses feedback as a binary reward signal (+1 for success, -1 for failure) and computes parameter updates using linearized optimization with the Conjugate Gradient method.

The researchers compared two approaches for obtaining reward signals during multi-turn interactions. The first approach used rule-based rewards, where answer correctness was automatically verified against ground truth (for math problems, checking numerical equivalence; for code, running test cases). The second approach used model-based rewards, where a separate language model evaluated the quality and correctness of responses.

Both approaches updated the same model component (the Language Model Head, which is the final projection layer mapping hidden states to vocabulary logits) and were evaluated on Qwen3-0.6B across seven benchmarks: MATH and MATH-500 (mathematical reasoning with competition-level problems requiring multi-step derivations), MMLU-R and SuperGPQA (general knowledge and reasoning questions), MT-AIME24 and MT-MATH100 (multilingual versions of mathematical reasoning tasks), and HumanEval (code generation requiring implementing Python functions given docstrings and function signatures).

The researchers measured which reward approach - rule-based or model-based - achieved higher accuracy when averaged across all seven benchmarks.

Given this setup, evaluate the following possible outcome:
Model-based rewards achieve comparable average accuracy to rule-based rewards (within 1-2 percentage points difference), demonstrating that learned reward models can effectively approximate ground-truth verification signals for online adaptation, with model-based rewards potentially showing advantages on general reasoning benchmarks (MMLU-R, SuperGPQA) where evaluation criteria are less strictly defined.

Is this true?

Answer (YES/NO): NO